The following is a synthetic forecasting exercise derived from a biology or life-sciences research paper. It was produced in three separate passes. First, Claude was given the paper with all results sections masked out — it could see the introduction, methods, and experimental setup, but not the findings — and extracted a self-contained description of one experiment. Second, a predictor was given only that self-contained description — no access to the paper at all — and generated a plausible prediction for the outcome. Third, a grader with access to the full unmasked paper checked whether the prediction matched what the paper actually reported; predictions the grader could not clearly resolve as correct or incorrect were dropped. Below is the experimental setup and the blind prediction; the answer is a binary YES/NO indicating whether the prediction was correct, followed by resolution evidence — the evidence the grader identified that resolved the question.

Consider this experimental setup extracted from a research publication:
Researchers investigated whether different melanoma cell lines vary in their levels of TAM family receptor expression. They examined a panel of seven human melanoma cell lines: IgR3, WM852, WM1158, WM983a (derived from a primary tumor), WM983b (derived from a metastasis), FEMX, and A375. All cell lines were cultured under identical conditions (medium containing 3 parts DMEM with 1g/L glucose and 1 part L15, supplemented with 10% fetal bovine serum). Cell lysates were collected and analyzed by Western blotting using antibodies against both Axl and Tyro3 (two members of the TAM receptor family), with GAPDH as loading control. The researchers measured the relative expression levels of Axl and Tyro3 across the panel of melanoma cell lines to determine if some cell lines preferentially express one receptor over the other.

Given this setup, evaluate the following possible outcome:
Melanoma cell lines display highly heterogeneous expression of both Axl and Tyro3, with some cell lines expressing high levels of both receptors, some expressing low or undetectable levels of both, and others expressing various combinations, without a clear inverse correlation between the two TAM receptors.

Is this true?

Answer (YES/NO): NO